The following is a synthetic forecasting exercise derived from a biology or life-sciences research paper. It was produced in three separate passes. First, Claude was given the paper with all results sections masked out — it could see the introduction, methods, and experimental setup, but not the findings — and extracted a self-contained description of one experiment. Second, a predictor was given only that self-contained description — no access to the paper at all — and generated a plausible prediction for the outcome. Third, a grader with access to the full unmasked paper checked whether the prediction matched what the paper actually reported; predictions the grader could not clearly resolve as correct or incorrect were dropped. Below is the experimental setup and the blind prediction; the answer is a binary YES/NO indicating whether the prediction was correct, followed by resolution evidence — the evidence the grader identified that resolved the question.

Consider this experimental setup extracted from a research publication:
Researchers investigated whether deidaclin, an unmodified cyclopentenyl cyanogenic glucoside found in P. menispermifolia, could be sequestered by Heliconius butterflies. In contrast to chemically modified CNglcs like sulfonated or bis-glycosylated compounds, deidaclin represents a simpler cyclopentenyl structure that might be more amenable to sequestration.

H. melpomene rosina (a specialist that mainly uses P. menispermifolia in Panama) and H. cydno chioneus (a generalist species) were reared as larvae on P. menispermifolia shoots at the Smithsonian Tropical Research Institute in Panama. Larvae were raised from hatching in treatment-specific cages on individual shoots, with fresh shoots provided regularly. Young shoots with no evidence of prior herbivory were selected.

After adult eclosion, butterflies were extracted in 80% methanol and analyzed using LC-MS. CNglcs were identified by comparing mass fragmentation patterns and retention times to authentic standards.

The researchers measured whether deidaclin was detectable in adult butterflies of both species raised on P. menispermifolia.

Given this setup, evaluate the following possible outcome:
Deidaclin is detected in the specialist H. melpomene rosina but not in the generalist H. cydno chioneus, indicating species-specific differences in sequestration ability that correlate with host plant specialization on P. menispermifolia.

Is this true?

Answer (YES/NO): NO